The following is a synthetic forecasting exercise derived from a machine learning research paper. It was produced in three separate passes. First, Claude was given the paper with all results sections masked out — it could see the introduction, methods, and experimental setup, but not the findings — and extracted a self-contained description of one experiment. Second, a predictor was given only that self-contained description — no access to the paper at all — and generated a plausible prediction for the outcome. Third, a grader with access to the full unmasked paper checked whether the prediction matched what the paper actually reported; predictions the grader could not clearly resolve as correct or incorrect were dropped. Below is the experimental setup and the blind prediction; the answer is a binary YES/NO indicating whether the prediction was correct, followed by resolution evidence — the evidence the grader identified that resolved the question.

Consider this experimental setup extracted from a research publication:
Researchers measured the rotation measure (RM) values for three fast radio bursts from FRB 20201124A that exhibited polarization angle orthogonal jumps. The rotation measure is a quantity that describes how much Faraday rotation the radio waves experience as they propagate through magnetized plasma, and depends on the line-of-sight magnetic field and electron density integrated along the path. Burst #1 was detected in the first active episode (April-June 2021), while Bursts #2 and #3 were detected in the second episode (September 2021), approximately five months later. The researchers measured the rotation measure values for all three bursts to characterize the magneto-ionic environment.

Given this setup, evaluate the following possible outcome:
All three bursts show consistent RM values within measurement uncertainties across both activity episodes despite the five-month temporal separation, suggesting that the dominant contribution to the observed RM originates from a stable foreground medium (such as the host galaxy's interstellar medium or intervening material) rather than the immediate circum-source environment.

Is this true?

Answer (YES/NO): NO